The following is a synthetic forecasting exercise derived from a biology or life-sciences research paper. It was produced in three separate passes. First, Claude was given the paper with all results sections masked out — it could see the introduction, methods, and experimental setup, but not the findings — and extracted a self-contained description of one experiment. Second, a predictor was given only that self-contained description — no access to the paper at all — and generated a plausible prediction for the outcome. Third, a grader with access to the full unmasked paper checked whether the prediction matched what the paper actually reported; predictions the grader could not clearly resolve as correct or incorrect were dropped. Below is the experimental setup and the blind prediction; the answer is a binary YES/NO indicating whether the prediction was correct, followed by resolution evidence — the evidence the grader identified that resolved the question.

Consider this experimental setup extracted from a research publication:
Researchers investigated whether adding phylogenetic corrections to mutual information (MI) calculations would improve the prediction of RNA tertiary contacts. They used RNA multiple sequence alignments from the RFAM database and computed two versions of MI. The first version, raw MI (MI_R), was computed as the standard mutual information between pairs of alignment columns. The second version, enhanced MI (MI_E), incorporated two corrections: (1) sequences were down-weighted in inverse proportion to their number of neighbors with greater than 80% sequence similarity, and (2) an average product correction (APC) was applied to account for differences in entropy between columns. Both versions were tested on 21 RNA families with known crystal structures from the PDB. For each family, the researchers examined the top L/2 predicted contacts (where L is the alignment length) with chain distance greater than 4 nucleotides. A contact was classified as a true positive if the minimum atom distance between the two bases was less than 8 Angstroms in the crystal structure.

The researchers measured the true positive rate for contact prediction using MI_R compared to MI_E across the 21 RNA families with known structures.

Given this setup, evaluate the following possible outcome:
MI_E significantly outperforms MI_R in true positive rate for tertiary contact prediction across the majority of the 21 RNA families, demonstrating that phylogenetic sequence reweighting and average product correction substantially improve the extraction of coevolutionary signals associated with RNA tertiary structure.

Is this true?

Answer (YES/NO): NO